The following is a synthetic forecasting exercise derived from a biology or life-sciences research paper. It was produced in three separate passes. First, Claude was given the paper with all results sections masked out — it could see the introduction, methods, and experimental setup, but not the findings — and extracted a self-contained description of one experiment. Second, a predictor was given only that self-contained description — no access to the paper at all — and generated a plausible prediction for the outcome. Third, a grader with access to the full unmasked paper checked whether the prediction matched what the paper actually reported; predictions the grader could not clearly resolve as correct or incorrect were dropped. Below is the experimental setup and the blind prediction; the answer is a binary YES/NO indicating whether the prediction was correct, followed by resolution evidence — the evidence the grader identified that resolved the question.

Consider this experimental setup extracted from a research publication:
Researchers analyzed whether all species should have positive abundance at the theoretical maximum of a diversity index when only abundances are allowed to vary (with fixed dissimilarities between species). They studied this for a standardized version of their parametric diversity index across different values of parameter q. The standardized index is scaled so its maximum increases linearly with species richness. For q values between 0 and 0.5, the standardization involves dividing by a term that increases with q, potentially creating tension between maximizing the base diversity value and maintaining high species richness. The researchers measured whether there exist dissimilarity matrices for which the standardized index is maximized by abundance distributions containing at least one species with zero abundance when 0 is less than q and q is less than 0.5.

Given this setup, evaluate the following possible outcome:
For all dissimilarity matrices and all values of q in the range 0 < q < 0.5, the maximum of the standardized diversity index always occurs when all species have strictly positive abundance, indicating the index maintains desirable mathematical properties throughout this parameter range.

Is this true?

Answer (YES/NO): NO